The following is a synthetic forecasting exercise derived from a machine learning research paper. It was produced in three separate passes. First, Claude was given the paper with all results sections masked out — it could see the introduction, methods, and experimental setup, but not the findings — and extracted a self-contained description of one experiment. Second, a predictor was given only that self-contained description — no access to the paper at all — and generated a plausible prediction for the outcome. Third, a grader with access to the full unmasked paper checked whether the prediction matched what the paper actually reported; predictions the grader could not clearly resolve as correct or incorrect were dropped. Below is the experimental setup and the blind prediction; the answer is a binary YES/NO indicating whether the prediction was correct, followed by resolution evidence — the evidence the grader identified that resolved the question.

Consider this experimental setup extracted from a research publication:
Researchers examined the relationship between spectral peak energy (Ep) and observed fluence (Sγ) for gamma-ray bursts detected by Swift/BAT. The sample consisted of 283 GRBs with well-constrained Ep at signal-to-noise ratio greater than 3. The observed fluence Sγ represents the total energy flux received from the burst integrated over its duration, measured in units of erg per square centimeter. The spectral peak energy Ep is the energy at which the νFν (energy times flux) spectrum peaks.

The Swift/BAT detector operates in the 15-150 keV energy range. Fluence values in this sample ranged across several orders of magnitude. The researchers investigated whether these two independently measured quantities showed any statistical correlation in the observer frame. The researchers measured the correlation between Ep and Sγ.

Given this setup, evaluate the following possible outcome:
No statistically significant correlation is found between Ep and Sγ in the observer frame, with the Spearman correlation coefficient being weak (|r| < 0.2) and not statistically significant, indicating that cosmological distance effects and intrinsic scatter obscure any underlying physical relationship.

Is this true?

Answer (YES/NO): NO